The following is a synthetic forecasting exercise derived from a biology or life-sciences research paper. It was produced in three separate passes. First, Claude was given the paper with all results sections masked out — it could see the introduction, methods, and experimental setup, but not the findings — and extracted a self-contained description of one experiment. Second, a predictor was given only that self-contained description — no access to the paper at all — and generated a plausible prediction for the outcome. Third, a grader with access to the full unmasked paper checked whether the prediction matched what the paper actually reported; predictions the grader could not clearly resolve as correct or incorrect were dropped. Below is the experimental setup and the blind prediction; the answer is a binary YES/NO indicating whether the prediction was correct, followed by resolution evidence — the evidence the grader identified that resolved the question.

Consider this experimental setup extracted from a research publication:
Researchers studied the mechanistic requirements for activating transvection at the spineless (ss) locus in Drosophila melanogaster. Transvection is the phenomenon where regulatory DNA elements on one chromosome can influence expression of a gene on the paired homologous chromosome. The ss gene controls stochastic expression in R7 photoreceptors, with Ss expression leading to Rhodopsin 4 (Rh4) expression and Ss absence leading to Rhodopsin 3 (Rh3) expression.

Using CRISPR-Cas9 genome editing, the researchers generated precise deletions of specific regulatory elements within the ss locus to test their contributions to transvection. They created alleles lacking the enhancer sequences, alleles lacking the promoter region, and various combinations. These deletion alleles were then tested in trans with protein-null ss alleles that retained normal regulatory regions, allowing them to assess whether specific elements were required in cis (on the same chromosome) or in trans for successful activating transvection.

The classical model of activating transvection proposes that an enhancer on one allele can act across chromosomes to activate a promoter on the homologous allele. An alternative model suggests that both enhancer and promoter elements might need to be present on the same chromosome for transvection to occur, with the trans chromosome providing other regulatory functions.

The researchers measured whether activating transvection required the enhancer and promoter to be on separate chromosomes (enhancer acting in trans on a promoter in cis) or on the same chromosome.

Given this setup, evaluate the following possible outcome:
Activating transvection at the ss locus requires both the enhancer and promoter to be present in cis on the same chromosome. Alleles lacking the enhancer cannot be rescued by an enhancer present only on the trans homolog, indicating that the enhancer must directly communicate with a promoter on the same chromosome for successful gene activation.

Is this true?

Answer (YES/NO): NO